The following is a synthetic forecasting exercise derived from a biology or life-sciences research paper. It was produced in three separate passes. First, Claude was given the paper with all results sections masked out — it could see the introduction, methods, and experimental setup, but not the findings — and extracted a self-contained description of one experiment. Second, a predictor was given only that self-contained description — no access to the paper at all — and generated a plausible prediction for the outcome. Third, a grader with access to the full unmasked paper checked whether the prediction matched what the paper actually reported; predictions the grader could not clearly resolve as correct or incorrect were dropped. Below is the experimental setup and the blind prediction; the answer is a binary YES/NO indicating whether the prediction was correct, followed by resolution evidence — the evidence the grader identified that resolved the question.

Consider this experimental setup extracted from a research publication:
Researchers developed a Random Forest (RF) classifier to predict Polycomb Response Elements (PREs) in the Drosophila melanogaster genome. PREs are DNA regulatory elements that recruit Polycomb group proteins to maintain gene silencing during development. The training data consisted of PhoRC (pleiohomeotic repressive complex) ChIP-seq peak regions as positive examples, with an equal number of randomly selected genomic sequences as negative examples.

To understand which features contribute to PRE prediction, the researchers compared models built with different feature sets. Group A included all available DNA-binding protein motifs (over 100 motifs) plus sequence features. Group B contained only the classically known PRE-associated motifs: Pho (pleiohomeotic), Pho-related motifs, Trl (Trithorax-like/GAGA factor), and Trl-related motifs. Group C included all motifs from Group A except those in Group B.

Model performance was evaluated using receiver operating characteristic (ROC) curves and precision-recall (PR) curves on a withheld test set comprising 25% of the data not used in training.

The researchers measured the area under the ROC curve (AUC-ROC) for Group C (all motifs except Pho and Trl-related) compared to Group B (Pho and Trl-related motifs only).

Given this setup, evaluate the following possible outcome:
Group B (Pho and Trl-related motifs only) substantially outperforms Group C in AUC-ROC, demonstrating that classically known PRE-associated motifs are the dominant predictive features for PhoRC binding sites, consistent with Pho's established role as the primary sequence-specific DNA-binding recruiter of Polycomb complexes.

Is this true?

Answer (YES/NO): NO